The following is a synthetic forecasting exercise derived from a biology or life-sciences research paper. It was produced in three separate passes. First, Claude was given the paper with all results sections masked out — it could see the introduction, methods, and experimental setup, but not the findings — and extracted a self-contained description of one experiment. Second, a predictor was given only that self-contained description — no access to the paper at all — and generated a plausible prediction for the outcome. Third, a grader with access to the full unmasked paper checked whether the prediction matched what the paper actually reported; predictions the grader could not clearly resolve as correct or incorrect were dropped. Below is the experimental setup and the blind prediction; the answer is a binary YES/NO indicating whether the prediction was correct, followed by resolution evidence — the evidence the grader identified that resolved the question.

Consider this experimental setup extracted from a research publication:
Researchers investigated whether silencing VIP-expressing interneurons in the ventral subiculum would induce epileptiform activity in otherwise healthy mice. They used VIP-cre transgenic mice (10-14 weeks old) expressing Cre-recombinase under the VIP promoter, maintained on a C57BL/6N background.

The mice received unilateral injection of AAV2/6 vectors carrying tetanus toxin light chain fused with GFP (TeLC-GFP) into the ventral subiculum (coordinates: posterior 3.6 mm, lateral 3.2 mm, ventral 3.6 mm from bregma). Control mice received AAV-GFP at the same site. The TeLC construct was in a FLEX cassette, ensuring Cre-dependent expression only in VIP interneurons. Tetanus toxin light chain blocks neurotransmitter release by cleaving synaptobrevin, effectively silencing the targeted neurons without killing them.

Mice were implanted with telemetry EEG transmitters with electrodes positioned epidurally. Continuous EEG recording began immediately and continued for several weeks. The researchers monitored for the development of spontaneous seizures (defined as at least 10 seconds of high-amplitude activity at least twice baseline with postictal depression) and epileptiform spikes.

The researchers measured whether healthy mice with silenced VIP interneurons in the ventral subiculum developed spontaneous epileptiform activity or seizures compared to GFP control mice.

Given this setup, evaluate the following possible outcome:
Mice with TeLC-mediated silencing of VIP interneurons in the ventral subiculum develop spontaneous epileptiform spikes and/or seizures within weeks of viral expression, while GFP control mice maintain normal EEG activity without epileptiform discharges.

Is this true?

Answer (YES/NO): NO